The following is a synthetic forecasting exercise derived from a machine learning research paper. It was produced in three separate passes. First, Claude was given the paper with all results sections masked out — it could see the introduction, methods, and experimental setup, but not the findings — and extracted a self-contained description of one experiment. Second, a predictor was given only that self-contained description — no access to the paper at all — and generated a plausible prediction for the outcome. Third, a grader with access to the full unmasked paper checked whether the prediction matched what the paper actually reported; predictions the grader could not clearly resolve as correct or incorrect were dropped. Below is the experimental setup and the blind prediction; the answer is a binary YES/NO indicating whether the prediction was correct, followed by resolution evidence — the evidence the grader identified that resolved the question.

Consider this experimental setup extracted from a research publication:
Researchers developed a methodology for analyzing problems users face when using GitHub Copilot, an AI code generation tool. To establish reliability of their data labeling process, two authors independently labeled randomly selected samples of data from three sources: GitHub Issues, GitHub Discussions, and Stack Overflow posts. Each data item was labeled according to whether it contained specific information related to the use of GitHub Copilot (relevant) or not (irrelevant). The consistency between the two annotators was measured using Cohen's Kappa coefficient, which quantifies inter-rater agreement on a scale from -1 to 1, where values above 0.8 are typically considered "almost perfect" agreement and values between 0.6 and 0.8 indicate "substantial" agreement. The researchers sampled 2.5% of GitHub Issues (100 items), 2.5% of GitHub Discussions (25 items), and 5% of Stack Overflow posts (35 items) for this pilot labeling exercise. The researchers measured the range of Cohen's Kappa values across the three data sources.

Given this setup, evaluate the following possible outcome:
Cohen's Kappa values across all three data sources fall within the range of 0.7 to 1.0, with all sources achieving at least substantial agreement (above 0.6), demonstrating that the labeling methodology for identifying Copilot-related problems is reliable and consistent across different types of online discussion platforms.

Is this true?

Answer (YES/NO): YES